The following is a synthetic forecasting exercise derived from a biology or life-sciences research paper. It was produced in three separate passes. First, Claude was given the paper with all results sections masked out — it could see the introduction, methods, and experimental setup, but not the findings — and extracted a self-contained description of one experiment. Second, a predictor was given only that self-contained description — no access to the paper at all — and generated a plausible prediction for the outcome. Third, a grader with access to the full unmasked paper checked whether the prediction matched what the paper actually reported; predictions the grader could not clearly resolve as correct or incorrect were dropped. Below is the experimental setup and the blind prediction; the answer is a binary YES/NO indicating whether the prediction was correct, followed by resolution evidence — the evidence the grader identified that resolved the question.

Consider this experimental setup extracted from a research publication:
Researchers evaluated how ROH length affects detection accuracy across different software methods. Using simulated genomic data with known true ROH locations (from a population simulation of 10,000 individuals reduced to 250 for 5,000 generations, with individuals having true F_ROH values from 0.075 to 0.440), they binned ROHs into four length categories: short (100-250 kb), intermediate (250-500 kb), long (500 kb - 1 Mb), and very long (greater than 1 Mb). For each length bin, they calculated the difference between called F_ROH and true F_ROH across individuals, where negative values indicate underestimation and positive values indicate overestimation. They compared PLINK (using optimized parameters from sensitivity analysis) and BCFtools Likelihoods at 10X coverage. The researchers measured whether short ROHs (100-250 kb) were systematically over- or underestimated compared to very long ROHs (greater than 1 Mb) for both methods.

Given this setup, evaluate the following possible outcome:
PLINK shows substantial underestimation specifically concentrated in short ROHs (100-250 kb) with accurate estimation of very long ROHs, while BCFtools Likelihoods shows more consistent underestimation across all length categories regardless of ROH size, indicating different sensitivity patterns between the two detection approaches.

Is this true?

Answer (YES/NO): NO